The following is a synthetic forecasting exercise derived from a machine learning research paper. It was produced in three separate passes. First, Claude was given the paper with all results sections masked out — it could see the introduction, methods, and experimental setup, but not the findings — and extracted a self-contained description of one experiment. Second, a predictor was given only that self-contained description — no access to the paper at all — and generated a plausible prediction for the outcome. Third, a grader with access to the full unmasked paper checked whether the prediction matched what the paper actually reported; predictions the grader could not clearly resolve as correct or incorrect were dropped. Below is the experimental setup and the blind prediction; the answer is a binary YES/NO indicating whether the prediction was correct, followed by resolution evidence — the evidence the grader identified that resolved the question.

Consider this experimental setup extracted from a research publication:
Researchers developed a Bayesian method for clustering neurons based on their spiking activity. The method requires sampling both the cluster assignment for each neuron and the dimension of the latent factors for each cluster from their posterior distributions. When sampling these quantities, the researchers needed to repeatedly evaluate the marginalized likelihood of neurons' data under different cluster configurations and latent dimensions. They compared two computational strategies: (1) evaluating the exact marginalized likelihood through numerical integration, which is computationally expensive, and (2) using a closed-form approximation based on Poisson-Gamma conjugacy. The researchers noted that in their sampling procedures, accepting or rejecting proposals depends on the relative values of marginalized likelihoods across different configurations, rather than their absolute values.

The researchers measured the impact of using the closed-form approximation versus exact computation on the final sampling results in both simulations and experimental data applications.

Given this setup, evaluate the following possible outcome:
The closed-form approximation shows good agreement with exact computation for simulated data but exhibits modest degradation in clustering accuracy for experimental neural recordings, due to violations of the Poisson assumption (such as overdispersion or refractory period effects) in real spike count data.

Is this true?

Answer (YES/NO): NO